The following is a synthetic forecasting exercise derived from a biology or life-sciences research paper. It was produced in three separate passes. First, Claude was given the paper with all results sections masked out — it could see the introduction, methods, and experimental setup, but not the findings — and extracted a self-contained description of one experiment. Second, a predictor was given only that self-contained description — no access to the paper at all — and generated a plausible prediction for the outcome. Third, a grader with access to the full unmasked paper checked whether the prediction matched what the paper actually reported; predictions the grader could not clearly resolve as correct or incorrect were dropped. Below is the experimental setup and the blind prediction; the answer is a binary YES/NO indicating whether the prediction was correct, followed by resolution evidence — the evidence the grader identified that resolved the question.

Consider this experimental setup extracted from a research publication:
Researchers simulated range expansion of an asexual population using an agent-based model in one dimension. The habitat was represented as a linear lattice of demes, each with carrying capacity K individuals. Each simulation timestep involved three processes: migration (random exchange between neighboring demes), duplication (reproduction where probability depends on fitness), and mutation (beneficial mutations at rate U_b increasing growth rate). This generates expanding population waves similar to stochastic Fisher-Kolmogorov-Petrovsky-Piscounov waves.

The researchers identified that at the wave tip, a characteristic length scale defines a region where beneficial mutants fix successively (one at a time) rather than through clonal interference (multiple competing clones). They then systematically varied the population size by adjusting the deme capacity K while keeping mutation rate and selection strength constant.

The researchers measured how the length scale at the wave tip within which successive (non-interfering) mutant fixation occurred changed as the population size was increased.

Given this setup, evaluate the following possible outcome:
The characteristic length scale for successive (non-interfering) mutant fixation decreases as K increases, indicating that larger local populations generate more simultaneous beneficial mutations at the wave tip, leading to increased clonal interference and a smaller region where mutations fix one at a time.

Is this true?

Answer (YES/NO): YES